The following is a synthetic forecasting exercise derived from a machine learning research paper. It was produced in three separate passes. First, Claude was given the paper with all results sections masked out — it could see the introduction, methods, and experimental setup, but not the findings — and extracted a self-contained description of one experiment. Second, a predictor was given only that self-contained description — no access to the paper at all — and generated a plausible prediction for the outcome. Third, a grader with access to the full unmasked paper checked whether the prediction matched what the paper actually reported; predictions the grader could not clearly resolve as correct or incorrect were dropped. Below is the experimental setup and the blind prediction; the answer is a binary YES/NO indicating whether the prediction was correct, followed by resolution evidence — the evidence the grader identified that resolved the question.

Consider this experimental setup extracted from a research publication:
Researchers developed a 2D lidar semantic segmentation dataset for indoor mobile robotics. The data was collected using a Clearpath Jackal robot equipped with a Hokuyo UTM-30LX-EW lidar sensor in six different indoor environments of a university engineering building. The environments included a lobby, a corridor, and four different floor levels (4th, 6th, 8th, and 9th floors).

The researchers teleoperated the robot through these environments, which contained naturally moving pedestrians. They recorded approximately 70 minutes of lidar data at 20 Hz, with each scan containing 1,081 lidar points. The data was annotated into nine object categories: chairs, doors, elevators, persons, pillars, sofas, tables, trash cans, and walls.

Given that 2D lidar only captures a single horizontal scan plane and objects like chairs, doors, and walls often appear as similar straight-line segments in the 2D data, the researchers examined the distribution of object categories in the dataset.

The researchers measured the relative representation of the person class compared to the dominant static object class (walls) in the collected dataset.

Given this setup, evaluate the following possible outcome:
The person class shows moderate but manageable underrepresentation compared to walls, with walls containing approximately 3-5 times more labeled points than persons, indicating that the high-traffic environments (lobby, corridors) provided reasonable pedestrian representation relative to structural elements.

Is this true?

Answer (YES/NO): NO